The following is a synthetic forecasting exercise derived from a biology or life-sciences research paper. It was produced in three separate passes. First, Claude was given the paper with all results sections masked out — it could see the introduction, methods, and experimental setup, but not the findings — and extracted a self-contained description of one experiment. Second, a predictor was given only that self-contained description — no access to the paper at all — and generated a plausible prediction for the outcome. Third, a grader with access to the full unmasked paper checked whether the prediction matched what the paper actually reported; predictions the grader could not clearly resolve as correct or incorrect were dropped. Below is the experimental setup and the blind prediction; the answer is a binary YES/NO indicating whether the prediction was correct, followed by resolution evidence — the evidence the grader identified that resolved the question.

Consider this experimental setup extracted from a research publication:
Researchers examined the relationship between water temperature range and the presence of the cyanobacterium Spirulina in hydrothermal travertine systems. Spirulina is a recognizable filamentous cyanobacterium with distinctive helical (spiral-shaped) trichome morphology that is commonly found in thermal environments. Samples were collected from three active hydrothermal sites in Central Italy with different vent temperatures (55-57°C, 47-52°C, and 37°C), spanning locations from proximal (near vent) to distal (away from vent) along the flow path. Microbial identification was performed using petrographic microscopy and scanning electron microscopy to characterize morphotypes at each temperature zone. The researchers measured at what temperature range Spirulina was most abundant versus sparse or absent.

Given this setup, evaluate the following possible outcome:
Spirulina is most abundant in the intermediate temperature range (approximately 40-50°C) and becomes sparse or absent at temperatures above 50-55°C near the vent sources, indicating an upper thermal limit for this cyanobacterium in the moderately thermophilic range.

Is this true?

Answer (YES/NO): YES